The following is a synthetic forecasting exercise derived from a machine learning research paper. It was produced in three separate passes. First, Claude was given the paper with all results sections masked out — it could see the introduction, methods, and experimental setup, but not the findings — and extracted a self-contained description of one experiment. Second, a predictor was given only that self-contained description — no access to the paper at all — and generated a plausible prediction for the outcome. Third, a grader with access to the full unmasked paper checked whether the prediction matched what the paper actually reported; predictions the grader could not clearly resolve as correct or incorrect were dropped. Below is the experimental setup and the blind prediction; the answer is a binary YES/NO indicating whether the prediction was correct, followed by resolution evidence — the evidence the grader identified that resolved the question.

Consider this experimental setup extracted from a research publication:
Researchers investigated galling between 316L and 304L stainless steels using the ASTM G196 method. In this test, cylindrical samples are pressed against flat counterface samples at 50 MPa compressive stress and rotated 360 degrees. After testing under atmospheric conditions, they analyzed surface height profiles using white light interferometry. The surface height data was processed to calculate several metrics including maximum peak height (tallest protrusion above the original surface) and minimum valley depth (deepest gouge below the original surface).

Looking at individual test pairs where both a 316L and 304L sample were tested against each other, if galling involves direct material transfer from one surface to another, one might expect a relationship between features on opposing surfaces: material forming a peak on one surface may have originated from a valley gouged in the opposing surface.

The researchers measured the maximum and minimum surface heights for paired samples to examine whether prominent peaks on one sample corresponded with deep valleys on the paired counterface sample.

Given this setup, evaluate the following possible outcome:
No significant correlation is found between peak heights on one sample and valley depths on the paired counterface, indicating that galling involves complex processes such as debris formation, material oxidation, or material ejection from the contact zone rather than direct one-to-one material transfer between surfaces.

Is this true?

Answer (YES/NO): NO